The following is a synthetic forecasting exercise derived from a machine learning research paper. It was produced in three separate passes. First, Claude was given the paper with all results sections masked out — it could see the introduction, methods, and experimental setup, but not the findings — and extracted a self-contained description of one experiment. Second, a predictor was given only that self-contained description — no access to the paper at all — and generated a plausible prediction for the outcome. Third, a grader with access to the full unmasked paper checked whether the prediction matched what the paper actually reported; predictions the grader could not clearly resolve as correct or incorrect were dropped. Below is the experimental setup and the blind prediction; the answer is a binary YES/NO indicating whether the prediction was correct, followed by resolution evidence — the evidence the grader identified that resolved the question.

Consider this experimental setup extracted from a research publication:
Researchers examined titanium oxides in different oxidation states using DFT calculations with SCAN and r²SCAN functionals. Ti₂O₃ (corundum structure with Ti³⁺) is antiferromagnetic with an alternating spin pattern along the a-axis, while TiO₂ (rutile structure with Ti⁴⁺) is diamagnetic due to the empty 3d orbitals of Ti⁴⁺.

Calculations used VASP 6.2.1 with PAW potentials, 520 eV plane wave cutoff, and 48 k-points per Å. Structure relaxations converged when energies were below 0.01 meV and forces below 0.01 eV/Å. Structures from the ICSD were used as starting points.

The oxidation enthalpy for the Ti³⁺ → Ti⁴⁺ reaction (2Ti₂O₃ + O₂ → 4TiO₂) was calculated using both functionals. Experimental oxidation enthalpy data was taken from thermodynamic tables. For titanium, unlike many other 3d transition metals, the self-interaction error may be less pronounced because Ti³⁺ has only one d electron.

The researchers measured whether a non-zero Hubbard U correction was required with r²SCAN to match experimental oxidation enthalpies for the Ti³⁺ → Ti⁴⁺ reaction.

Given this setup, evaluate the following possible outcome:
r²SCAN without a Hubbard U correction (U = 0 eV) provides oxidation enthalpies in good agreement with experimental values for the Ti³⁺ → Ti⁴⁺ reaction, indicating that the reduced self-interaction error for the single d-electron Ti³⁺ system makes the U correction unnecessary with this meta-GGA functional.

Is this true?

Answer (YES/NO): NO